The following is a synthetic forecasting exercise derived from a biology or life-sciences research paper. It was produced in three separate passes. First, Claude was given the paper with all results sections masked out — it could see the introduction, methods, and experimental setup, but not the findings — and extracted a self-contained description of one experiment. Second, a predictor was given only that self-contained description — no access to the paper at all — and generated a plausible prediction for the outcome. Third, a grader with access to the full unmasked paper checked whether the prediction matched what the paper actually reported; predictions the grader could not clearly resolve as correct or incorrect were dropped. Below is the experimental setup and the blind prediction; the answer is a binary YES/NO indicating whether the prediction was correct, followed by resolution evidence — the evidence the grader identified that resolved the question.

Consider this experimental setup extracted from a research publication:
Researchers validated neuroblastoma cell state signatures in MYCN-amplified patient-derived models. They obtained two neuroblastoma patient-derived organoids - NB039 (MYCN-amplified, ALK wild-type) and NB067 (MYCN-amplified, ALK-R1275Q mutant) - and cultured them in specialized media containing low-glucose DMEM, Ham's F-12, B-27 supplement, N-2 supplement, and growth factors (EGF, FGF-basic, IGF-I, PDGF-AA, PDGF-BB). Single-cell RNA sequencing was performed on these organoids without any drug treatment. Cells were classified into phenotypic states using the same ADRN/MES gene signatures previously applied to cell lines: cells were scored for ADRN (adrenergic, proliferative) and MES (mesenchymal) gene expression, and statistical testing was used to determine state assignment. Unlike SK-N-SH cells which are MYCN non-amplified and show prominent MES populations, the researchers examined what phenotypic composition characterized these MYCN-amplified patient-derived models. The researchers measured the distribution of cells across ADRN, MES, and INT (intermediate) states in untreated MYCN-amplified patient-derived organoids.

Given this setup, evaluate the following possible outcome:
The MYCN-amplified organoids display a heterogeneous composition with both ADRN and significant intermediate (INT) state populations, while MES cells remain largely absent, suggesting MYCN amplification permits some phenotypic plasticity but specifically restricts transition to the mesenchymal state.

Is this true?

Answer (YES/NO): NO